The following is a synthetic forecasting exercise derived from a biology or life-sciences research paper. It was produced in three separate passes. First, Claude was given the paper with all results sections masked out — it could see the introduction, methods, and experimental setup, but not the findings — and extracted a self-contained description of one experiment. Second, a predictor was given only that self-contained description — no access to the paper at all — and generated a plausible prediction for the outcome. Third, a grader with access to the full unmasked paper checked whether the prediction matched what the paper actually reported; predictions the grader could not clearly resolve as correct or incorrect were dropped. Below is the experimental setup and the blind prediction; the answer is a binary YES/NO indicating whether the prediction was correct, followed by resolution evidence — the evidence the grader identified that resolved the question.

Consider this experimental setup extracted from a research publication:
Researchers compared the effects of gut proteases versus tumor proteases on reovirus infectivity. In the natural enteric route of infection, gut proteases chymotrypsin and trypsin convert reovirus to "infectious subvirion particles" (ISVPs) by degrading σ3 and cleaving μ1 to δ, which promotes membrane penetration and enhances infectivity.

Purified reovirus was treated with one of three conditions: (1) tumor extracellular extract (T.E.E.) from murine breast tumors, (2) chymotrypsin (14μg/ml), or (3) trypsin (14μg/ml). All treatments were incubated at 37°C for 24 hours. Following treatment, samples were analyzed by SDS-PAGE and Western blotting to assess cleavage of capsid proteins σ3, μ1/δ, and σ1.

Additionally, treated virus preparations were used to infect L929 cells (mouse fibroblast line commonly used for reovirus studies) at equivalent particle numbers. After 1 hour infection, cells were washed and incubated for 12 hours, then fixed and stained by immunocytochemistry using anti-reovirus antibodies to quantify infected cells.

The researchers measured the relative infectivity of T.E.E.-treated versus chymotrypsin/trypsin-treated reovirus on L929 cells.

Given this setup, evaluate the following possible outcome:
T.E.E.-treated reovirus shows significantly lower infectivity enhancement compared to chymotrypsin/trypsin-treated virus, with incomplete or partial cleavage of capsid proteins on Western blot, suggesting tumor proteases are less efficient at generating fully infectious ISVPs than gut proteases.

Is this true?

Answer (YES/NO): NO